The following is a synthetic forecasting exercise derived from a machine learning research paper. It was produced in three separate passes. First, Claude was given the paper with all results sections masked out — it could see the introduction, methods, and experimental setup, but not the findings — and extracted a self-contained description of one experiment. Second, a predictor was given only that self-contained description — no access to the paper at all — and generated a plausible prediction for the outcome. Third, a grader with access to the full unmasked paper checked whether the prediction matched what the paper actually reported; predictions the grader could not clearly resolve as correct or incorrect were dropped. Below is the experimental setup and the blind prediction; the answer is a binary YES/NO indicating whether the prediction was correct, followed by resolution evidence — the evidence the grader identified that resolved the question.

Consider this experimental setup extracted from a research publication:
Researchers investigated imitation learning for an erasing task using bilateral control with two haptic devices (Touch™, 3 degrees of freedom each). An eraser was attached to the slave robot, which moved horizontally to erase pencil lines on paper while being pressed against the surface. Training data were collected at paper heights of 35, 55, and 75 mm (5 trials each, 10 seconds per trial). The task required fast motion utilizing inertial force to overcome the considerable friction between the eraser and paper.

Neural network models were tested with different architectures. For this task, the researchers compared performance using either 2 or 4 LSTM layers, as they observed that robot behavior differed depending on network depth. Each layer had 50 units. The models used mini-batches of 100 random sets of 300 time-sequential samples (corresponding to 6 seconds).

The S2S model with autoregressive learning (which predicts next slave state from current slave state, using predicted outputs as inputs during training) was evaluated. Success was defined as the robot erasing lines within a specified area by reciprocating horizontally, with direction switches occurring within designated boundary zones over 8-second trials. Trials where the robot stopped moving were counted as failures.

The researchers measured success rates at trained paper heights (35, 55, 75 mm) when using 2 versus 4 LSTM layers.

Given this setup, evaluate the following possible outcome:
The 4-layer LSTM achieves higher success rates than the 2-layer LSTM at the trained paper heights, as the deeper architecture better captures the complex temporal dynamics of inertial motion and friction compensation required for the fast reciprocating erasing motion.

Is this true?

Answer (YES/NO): NO